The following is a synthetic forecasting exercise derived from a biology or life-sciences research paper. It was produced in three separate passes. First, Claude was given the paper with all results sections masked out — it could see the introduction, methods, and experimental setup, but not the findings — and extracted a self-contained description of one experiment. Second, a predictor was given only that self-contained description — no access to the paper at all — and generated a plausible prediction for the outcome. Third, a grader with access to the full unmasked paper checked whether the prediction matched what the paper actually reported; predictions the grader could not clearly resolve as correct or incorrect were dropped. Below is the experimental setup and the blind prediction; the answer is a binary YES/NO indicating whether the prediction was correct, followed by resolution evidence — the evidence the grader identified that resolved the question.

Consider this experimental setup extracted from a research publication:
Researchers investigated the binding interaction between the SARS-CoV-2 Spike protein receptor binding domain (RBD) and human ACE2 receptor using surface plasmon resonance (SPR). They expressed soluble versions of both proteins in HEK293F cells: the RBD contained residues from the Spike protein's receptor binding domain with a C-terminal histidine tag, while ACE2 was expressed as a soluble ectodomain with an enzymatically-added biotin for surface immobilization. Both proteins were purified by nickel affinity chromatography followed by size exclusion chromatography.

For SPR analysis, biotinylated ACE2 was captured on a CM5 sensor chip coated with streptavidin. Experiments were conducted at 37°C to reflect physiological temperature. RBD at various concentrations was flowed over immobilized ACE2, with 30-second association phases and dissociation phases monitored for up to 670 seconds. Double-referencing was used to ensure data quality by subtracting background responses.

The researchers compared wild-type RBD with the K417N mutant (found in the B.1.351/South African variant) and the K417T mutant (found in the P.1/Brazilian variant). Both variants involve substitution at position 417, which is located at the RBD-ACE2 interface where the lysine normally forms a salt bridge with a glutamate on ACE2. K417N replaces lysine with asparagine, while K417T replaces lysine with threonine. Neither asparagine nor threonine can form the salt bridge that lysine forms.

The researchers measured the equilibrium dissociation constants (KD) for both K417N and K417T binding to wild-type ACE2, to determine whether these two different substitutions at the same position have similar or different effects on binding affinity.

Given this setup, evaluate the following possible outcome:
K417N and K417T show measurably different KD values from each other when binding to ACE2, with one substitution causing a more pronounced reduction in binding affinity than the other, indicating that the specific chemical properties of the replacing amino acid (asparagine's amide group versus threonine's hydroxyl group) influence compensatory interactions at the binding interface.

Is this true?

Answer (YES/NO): YES